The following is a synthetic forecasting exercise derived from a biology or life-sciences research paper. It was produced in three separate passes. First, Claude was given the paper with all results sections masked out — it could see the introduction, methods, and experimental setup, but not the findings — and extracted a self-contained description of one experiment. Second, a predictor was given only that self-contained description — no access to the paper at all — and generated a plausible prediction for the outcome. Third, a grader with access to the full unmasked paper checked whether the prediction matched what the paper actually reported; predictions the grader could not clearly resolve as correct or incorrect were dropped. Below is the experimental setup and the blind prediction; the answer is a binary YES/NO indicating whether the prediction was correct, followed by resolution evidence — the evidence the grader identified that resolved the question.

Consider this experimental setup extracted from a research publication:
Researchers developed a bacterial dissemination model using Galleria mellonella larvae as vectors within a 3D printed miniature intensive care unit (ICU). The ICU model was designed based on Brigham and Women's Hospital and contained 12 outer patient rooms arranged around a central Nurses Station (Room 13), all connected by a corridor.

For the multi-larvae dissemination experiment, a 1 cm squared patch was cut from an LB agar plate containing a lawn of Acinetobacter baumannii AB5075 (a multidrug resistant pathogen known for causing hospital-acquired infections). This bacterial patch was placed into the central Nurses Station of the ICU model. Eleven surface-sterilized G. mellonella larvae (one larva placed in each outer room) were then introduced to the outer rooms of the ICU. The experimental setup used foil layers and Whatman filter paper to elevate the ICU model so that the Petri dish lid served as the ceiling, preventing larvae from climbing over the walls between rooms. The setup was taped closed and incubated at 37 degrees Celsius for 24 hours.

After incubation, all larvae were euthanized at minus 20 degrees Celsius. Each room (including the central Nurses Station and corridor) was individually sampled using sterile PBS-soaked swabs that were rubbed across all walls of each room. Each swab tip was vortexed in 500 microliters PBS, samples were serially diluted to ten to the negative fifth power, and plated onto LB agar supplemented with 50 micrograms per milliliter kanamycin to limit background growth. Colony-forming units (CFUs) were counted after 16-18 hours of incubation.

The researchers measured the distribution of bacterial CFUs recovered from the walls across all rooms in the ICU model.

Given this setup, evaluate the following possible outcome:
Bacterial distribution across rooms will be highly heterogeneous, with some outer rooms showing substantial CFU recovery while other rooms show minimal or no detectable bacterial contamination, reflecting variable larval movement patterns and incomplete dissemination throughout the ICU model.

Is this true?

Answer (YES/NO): NO